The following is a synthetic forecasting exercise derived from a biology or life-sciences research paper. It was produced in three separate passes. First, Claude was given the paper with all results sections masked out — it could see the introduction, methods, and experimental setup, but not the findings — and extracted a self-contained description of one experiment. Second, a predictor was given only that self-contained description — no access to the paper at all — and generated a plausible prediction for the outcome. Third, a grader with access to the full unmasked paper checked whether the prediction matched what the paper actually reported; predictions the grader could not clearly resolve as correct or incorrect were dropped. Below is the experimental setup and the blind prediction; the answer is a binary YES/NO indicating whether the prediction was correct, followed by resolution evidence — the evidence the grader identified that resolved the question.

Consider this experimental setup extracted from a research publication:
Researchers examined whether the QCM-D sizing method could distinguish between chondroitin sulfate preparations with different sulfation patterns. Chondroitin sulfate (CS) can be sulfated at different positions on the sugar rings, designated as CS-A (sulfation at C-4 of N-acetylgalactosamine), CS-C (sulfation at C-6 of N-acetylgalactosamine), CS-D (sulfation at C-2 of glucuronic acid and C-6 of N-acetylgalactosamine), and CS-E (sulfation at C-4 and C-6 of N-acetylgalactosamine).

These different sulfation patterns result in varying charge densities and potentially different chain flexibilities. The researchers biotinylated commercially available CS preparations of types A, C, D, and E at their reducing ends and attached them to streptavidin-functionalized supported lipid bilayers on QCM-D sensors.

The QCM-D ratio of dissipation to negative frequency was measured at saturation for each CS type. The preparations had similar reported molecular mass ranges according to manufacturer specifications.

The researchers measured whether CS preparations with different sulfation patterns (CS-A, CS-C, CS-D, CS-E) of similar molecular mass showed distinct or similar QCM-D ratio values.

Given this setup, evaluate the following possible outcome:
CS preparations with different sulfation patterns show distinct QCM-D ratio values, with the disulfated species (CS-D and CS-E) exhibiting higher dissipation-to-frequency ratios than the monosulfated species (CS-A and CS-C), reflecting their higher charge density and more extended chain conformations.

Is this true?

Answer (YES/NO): NO